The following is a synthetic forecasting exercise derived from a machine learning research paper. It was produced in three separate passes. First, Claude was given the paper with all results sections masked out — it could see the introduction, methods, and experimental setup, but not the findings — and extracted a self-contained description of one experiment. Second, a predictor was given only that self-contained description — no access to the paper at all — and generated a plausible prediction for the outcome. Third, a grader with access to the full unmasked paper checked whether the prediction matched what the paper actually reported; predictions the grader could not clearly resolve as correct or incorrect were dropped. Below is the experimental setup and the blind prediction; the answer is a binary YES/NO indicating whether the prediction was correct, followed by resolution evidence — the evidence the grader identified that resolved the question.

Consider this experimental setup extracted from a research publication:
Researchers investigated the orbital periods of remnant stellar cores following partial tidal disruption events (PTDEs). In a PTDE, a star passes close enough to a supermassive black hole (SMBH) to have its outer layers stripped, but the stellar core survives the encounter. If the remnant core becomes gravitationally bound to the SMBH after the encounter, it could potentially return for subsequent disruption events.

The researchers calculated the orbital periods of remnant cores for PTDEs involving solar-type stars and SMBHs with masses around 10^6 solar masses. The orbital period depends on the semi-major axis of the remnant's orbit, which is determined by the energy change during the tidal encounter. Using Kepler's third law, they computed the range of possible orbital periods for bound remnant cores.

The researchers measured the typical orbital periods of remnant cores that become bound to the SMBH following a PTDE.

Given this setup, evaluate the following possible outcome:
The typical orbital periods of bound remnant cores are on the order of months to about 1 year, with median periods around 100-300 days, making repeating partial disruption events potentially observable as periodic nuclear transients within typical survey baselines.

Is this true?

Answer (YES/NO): NO